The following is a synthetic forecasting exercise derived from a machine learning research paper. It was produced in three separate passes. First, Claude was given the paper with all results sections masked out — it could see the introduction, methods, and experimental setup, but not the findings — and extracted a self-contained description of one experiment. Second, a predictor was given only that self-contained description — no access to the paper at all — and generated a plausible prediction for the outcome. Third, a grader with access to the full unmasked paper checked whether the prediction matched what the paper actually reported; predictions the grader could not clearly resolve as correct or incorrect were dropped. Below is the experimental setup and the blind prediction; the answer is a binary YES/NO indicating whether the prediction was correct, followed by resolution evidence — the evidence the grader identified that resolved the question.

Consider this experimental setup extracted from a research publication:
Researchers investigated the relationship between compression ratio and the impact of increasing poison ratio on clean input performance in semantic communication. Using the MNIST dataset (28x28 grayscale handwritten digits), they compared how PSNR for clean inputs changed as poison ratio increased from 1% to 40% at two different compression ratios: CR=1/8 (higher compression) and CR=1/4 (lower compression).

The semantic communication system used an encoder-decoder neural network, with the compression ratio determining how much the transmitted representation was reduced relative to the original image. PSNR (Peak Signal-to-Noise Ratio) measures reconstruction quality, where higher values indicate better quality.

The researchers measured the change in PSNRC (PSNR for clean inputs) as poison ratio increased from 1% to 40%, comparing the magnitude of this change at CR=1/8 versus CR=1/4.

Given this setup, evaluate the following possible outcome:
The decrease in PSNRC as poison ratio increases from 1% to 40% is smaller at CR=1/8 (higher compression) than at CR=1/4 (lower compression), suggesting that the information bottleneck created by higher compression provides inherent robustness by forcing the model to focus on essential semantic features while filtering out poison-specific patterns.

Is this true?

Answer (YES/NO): NO